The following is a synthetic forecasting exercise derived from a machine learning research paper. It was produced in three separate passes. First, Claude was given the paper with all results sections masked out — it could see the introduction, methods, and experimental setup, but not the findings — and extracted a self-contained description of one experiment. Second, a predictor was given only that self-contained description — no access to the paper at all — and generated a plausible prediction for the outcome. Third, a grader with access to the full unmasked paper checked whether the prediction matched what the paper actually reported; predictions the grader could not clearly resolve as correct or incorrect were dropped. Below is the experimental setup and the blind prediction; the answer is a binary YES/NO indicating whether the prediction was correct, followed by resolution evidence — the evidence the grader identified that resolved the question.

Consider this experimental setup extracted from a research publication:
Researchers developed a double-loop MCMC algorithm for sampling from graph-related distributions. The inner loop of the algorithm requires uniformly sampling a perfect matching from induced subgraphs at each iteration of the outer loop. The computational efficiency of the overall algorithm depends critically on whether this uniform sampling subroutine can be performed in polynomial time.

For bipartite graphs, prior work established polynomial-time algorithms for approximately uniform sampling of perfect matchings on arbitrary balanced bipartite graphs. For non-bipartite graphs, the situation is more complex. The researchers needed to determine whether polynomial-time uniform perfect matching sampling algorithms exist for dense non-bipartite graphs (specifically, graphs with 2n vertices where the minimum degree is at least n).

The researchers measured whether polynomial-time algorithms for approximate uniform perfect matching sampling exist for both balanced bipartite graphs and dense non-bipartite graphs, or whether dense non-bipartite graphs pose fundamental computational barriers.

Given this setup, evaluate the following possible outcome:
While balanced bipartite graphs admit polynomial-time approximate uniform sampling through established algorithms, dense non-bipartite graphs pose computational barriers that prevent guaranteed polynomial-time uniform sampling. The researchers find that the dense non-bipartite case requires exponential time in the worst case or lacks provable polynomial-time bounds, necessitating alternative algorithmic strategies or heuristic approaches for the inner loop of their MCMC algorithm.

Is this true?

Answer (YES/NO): NO